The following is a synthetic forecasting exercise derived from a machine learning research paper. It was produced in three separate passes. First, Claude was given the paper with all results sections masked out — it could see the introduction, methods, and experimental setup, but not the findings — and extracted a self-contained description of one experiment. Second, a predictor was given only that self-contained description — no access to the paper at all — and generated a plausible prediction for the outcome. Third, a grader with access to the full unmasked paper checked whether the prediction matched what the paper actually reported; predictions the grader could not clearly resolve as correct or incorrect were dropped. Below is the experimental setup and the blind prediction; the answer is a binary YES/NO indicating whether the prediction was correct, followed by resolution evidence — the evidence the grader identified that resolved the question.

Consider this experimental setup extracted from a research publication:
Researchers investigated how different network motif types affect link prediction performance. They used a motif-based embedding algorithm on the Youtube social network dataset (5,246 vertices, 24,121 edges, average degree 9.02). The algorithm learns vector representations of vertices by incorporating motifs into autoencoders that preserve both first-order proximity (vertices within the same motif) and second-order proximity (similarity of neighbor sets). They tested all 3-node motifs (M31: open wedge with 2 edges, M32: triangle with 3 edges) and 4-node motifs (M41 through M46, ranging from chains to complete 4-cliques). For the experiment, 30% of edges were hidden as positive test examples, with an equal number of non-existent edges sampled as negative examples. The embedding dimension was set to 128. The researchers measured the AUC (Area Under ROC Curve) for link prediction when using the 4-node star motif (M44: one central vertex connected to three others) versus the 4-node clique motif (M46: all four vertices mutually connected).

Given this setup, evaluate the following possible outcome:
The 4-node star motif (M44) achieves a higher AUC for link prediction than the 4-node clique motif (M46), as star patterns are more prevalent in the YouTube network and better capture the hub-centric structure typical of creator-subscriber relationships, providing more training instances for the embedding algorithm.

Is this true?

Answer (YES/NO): YES